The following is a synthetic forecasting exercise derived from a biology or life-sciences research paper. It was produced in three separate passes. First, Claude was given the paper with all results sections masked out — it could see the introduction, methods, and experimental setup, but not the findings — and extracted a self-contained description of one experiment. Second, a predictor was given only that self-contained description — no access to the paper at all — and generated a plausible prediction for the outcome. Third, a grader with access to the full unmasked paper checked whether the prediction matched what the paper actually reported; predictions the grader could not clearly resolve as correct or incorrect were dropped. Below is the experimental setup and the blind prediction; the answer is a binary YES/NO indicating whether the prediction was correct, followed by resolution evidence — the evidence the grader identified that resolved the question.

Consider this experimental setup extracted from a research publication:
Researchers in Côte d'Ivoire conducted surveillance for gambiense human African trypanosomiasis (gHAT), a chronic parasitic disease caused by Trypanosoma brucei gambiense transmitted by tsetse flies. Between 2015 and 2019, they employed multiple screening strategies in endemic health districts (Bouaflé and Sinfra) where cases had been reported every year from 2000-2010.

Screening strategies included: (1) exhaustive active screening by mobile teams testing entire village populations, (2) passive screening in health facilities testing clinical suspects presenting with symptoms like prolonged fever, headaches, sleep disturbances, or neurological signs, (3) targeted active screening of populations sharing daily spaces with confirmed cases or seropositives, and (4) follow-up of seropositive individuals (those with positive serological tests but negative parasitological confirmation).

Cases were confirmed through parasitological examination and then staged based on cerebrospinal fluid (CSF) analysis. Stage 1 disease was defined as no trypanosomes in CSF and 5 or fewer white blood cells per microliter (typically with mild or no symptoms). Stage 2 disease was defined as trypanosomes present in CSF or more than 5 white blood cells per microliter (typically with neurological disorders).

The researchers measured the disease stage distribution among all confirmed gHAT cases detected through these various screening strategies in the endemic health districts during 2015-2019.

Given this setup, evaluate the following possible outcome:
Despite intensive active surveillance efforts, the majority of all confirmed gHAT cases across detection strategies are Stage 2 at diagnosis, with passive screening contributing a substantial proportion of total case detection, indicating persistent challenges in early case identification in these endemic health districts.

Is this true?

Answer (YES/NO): YES